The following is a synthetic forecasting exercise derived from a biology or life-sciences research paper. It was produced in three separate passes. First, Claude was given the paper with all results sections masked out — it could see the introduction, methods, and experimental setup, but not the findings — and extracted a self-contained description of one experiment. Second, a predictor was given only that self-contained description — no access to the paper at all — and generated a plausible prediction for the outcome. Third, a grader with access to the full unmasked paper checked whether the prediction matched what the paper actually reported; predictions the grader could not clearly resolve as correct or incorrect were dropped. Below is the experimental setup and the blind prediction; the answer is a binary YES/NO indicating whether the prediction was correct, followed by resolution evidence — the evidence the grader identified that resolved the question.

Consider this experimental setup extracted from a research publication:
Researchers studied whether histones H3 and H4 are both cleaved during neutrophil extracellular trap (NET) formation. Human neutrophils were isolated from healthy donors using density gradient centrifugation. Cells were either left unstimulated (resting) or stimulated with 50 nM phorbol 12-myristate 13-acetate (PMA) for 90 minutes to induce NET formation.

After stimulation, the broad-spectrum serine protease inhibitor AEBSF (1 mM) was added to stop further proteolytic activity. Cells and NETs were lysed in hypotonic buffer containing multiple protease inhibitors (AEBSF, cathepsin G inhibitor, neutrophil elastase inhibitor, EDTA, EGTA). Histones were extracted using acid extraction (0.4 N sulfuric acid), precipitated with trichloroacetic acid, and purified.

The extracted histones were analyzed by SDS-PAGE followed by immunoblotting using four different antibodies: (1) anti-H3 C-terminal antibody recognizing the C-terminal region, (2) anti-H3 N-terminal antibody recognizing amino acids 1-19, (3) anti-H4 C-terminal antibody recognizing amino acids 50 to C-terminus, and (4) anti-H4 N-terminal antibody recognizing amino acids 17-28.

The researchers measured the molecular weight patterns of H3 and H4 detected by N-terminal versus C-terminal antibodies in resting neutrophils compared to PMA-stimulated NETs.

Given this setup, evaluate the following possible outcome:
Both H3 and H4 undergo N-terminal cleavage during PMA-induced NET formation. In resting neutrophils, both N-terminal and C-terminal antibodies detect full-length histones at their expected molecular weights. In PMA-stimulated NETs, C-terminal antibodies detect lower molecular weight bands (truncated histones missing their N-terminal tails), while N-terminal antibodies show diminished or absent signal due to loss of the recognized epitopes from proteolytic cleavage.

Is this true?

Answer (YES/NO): NO